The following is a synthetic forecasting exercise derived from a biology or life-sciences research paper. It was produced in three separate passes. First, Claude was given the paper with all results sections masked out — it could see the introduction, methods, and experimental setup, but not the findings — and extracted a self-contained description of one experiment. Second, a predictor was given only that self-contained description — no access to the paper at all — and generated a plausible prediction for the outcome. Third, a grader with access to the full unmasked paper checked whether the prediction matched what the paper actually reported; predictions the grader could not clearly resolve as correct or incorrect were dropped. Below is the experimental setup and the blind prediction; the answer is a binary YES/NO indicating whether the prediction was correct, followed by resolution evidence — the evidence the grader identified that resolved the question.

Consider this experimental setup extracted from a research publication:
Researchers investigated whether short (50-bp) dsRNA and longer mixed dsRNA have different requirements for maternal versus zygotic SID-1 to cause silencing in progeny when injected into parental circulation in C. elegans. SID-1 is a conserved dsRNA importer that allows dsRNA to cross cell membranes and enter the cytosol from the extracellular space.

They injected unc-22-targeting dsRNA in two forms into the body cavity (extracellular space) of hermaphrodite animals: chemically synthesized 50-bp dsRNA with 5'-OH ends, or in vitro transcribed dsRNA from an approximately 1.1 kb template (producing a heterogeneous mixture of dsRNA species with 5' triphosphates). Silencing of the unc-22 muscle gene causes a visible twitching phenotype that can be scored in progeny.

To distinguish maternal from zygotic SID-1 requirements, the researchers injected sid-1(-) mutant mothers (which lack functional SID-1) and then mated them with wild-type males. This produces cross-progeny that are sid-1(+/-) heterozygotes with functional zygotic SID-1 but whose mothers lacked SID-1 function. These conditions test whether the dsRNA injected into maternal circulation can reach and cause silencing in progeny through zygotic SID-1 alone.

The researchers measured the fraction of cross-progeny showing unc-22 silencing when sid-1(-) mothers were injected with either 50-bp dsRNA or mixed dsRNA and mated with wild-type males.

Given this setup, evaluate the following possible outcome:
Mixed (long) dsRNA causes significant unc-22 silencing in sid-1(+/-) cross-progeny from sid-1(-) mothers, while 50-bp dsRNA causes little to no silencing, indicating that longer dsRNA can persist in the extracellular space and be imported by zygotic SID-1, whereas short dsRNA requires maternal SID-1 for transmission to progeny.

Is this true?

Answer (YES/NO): YES